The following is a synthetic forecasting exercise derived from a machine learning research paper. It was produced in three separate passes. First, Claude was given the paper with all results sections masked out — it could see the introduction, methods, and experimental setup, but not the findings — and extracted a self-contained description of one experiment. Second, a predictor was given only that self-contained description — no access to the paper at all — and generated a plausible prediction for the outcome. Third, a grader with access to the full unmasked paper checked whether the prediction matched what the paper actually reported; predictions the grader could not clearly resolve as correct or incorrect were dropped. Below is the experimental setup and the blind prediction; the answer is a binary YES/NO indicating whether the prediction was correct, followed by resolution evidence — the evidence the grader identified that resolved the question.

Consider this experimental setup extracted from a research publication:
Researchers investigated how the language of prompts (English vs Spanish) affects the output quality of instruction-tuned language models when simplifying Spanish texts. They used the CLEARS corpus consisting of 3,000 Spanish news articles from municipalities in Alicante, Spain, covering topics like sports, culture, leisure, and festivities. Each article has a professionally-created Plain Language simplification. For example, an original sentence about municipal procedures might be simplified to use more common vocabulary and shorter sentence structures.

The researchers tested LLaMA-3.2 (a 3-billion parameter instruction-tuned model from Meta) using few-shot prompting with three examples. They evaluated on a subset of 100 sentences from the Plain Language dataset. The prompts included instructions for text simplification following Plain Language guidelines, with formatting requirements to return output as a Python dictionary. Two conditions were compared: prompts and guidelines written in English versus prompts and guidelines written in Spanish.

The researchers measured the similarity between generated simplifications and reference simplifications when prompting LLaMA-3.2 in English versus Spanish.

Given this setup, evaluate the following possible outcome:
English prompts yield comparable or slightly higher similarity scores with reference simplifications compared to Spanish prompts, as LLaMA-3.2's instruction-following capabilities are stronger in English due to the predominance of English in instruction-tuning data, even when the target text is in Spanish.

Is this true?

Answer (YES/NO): YES